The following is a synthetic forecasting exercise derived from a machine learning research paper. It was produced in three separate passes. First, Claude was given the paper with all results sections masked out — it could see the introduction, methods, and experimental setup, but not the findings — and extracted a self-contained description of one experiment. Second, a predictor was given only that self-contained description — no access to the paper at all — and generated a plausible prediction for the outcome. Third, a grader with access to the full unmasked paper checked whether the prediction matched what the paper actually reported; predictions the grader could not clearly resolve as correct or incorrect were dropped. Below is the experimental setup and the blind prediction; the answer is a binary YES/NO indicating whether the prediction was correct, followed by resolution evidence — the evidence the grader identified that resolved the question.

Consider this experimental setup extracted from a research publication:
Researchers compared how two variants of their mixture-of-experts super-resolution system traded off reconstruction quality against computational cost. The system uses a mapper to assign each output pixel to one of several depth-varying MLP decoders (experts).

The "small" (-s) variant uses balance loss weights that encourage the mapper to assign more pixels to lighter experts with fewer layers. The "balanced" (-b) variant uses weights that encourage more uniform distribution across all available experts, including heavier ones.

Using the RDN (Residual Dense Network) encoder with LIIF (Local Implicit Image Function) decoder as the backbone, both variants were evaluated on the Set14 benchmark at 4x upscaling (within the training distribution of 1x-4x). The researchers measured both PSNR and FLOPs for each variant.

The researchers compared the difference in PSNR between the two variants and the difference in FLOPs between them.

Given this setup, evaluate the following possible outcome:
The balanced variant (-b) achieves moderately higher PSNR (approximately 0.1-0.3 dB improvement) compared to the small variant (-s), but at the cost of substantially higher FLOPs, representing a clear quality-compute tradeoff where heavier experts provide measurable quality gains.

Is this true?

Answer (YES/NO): NO